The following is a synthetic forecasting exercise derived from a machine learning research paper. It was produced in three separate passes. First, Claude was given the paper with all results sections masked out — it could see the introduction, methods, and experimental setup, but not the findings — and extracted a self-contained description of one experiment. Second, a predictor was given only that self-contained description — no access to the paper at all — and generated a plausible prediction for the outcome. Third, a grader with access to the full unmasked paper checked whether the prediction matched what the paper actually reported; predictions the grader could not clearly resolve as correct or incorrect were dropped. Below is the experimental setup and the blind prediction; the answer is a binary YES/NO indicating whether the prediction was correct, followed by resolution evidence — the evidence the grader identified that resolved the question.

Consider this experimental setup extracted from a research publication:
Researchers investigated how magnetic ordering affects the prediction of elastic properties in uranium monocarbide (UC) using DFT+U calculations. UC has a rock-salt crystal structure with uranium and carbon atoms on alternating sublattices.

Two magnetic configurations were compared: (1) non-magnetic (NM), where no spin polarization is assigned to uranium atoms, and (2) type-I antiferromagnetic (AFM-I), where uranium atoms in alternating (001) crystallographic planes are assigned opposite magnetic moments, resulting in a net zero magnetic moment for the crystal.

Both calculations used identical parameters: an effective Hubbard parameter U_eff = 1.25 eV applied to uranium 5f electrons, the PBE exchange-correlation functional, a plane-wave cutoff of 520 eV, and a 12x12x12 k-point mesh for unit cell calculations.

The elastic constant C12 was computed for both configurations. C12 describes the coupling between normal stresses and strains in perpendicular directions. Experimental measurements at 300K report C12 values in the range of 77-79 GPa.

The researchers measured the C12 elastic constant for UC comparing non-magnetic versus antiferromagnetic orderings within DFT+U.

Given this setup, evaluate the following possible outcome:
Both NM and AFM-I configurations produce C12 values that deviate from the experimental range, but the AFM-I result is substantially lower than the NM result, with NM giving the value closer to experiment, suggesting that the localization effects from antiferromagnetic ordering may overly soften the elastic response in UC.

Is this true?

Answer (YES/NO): NO